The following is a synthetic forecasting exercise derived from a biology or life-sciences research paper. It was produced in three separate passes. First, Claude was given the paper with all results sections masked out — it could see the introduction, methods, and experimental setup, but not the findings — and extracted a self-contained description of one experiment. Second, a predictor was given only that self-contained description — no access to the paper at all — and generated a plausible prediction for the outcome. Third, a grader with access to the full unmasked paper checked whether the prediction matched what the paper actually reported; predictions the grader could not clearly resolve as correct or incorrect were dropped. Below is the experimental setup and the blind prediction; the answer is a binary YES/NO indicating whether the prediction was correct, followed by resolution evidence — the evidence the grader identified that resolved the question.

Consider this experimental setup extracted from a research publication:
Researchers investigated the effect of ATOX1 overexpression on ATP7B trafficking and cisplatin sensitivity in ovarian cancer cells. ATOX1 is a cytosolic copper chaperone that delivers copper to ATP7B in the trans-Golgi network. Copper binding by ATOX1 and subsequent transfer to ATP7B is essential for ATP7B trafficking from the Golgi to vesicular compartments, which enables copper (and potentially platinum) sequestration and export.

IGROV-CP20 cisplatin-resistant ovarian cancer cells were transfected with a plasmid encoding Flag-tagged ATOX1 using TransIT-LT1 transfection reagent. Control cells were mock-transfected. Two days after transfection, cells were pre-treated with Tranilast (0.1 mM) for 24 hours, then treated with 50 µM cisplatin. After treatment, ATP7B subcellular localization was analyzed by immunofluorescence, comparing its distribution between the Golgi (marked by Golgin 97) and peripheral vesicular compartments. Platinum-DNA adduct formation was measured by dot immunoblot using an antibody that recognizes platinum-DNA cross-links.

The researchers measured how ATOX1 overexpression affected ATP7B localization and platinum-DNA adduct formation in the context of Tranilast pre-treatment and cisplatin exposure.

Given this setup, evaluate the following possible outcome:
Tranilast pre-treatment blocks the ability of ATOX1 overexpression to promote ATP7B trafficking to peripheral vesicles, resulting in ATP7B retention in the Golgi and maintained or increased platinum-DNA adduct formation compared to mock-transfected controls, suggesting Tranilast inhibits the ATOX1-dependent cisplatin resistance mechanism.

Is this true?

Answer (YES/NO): NO